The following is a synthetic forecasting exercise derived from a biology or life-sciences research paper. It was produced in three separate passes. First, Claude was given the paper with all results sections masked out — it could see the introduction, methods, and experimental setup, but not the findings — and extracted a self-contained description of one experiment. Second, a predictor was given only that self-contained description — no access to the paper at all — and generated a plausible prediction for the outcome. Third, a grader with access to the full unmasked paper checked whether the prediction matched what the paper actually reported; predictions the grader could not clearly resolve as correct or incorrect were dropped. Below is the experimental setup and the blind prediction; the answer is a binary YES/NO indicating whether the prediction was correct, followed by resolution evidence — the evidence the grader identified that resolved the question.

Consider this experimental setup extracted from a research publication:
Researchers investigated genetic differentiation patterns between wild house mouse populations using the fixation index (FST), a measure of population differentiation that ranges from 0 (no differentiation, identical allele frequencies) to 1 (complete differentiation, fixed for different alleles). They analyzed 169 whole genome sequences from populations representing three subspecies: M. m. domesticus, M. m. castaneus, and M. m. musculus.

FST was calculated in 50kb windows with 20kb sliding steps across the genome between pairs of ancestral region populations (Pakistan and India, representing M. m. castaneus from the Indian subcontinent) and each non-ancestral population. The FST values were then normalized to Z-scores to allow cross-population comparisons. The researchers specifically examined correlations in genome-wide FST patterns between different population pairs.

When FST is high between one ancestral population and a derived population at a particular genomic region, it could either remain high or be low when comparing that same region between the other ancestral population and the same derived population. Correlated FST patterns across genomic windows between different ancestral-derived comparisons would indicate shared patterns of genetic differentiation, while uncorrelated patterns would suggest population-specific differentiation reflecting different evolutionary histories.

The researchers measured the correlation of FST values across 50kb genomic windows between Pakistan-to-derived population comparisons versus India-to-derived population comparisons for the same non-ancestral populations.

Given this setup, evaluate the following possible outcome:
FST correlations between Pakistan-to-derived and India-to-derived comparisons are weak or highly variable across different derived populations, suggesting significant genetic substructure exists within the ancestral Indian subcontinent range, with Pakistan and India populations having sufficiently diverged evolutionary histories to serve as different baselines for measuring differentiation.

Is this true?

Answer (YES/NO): NO